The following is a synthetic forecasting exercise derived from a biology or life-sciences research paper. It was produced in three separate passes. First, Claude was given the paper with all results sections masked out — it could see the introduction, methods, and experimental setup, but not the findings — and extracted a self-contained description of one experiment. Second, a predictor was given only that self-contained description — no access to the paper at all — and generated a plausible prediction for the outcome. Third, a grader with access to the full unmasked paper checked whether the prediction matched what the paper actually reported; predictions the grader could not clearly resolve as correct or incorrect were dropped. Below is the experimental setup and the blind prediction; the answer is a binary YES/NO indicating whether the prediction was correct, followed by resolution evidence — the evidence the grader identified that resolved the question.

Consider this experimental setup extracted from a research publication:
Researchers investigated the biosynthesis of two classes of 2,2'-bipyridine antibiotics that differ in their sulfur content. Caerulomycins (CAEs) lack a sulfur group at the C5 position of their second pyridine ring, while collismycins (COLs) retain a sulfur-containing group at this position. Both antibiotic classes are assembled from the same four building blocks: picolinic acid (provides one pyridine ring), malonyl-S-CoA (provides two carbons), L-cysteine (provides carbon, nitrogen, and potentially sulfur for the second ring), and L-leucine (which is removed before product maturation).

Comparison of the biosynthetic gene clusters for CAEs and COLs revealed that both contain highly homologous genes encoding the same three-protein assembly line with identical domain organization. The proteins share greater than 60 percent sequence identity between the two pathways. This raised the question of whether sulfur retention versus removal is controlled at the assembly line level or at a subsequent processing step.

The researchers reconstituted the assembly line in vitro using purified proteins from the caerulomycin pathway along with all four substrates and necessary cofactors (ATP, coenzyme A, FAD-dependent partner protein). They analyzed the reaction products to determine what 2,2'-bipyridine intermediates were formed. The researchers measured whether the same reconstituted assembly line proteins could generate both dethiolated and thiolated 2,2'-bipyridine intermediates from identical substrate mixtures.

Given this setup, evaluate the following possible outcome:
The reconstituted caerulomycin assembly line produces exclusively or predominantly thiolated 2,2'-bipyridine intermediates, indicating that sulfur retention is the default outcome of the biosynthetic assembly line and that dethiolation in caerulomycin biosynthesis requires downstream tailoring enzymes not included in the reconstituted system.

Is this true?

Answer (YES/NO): NO